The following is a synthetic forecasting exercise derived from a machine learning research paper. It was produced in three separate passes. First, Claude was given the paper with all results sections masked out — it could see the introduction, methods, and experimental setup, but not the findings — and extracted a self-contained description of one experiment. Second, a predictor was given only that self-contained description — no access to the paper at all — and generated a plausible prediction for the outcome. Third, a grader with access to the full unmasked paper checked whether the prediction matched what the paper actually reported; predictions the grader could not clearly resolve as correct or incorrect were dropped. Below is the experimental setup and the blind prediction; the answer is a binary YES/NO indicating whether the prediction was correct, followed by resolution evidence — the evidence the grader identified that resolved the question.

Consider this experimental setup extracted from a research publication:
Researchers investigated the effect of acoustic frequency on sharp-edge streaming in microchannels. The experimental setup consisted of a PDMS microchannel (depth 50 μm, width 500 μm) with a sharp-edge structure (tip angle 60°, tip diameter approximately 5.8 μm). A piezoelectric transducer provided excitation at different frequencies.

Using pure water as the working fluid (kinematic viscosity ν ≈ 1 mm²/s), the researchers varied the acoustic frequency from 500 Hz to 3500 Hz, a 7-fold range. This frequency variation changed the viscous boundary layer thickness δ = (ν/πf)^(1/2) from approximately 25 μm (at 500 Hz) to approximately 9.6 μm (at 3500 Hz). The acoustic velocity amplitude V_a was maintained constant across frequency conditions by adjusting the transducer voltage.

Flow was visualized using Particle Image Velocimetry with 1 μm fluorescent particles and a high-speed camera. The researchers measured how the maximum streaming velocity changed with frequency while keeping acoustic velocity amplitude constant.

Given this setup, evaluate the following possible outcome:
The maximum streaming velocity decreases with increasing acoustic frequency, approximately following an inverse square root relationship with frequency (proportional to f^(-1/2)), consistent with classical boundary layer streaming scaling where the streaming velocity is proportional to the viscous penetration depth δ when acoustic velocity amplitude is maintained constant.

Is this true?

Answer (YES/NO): NO